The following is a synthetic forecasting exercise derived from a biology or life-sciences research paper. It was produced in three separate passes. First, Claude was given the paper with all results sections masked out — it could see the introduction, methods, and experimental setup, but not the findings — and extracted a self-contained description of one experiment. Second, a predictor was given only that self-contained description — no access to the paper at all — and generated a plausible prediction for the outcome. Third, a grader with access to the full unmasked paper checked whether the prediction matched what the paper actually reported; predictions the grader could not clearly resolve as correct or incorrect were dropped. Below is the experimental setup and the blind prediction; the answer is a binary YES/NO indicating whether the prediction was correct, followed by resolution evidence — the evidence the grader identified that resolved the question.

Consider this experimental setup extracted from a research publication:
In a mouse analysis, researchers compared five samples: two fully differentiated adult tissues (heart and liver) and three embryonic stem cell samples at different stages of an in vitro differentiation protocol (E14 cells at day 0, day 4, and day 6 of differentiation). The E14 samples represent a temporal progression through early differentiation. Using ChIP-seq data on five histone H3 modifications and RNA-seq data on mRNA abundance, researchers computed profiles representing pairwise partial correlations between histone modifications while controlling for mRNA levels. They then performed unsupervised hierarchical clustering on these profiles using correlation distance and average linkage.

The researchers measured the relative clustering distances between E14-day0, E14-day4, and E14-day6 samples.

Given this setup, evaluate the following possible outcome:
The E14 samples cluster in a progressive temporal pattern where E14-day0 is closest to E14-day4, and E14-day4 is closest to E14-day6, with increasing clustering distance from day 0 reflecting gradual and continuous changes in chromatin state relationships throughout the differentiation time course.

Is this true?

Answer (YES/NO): NO